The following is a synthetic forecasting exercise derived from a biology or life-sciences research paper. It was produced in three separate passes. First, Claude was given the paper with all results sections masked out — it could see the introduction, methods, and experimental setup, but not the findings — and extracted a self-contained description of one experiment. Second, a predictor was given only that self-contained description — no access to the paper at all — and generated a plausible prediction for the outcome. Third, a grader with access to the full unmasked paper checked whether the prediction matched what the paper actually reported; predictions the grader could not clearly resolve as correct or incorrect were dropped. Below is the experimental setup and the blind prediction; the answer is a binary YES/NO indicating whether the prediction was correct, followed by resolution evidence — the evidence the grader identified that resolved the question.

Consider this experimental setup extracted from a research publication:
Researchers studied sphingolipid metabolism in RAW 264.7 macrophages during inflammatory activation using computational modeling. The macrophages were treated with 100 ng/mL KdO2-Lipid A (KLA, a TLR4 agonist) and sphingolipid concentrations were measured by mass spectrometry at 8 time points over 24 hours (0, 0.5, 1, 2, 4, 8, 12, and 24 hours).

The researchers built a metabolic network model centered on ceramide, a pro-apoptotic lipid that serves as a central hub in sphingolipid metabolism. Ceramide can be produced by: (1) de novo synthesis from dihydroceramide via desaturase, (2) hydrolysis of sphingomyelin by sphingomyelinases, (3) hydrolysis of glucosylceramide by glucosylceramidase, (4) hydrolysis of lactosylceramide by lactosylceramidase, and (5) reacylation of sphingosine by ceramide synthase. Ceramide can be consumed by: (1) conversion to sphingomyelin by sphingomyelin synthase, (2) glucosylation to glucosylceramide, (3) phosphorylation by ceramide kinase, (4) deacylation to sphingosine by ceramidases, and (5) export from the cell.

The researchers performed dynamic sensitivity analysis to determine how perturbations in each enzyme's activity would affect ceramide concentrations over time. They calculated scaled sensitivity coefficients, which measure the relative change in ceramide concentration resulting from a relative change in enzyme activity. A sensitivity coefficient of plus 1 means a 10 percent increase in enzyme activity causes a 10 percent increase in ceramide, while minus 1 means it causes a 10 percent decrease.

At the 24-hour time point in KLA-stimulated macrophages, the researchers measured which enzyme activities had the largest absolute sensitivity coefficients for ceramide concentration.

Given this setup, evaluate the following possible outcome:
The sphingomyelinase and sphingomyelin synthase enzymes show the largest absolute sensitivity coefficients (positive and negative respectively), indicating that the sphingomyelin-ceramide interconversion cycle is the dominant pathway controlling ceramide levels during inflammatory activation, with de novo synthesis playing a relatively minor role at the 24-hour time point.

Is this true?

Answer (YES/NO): NO